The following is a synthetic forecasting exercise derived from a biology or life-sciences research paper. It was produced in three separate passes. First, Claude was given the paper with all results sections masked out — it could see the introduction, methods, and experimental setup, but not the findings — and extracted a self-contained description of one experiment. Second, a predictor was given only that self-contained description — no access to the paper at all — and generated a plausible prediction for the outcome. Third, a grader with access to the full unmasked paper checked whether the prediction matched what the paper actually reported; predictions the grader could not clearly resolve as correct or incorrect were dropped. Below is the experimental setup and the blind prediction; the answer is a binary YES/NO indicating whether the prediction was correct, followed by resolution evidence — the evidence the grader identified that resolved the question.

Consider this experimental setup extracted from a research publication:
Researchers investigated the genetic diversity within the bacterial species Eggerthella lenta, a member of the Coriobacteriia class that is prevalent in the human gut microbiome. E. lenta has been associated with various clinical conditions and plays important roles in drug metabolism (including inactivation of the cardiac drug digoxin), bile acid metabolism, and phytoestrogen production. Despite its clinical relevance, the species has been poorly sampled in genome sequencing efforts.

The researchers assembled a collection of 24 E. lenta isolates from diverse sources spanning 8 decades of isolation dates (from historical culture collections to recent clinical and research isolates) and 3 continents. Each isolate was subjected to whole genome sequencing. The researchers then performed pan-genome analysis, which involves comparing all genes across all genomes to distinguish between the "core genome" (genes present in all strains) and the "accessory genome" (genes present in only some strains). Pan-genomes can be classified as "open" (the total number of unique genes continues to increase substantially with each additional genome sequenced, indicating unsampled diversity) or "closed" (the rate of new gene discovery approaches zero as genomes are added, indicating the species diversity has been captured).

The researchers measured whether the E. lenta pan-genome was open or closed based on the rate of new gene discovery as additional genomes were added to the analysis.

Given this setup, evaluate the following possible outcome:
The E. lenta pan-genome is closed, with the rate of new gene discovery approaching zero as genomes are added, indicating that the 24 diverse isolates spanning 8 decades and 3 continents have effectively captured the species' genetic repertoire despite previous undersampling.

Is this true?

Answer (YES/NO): NO